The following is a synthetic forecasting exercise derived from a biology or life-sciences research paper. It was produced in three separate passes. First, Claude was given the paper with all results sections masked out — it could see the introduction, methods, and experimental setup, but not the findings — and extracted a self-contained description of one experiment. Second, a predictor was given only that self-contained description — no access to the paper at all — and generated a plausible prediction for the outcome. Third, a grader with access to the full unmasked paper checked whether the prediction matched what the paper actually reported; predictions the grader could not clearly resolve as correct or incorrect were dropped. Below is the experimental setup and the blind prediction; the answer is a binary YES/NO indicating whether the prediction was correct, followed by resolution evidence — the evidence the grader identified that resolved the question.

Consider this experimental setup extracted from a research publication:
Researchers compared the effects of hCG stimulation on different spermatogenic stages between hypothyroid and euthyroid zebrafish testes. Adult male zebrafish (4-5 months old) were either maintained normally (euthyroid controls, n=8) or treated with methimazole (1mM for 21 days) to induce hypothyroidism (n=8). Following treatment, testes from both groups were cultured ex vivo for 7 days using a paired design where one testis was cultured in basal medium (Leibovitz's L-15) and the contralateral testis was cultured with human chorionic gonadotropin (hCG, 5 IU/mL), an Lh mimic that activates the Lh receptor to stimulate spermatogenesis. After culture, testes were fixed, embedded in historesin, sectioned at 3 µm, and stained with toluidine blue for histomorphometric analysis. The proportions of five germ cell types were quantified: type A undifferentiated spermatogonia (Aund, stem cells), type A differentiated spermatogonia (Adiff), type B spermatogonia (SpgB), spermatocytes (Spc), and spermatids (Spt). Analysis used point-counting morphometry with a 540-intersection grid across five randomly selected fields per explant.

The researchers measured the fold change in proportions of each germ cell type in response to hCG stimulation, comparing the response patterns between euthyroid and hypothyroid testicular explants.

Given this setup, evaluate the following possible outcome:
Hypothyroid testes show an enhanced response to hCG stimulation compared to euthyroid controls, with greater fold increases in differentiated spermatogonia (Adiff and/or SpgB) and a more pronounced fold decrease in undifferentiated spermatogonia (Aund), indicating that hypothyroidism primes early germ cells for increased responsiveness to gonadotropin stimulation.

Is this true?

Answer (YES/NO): NO